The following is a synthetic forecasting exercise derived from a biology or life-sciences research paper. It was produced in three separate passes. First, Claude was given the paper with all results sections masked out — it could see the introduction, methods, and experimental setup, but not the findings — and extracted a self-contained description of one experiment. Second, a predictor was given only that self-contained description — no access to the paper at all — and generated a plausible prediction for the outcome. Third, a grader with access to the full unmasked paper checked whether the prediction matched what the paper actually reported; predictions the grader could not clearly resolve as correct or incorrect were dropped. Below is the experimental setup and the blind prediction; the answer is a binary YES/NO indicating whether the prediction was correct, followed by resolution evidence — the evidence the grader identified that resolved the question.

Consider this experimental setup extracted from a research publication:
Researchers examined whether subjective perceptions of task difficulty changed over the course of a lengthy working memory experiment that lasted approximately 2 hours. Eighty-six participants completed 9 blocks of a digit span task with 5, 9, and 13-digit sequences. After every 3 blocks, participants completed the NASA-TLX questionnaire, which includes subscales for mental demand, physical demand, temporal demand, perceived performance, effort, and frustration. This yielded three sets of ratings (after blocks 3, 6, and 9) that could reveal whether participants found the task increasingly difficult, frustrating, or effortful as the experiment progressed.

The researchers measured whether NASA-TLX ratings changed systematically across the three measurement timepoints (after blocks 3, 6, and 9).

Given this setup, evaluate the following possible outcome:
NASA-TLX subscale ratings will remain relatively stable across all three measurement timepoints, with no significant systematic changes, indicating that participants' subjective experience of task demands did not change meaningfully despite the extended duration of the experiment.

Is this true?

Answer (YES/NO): YES